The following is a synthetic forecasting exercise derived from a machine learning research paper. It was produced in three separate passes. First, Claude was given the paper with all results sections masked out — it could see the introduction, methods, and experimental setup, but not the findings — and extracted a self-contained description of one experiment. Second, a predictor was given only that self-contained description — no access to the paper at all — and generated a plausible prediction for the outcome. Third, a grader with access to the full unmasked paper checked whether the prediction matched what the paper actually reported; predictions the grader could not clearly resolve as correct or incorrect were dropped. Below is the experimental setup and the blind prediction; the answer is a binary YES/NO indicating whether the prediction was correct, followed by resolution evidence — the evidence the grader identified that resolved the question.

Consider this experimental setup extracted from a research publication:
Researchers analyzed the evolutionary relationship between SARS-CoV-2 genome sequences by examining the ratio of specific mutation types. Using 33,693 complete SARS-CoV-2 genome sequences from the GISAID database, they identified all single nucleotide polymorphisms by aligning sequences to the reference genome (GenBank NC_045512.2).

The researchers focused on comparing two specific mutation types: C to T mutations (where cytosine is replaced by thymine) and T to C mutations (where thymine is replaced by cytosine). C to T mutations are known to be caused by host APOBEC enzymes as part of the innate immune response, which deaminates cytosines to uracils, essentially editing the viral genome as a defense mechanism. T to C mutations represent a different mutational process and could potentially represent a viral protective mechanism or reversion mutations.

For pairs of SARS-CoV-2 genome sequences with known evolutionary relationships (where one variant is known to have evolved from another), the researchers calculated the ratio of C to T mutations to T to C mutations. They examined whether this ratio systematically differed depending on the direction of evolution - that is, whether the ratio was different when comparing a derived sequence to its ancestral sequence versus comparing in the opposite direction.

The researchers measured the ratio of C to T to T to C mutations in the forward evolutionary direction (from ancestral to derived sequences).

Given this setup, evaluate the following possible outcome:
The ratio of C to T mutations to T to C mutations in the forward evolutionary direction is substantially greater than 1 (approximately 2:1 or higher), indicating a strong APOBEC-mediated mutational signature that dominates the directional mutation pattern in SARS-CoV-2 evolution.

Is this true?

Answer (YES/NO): NO